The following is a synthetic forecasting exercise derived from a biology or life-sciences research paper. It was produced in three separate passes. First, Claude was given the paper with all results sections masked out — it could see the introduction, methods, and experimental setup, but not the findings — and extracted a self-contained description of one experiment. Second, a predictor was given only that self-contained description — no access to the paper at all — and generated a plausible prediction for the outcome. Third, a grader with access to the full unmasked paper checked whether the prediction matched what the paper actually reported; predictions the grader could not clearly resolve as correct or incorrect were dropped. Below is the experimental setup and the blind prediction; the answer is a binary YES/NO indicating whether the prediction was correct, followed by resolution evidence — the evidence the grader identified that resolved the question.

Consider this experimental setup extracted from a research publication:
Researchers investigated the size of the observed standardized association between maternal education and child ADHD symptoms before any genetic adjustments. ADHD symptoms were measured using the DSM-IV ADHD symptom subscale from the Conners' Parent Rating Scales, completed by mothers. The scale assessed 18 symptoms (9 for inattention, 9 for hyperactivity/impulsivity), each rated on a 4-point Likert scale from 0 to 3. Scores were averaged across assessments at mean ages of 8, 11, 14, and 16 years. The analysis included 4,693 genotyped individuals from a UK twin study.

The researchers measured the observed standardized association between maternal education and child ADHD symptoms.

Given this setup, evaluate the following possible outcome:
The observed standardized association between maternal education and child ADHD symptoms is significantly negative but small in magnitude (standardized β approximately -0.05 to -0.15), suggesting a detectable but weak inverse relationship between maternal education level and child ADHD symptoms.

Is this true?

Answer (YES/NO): YES